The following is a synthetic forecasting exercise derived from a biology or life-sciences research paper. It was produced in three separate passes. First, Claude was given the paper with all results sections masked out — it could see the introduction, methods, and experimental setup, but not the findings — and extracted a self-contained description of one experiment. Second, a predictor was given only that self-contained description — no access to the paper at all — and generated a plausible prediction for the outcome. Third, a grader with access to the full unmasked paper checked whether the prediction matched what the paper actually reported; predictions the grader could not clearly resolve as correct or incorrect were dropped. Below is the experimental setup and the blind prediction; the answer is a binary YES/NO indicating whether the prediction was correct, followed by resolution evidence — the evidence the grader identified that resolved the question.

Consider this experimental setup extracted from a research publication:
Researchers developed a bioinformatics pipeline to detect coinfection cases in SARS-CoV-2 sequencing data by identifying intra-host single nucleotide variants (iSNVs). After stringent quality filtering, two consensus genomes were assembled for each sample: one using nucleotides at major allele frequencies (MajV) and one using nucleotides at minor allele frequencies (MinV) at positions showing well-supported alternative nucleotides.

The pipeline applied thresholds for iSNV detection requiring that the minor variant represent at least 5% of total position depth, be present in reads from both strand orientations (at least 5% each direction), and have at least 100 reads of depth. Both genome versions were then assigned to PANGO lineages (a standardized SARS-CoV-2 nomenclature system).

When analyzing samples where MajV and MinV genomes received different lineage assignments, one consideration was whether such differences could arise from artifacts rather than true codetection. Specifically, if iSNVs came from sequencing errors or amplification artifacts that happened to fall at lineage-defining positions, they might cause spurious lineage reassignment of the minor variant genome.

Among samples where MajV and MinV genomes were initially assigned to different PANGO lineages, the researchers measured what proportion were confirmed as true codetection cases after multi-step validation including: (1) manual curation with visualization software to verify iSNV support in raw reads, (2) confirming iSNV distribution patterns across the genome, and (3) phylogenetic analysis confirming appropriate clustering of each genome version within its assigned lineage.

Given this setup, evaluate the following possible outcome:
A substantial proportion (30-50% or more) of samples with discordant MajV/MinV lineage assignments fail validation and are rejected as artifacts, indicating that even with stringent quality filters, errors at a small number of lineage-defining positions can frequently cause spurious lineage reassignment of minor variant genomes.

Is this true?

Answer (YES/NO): YES